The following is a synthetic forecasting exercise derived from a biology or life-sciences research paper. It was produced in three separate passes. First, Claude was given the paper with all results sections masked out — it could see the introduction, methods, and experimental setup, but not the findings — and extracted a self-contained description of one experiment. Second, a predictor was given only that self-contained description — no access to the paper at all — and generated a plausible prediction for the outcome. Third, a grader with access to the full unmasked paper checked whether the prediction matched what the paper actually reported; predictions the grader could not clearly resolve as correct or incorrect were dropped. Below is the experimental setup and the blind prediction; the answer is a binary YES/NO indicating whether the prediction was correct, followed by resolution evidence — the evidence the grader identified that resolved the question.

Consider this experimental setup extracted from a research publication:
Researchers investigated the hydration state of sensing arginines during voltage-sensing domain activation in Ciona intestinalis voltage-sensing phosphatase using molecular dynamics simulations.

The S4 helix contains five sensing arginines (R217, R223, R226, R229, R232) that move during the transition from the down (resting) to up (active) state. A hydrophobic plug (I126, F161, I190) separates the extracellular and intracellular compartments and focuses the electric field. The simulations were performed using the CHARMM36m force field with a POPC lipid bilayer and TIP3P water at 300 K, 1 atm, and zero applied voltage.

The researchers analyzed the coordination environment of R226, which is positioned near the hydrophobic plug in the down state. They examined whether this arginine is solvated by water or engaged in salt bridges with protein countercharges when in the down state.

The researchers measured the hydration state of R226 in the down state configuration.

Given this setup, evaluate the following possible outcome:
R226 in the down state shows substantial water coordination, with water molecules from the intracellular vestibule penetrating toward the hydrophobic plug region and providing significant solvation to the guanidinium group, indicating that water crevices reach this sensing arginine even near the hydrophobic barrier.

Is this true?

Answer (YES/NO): YES